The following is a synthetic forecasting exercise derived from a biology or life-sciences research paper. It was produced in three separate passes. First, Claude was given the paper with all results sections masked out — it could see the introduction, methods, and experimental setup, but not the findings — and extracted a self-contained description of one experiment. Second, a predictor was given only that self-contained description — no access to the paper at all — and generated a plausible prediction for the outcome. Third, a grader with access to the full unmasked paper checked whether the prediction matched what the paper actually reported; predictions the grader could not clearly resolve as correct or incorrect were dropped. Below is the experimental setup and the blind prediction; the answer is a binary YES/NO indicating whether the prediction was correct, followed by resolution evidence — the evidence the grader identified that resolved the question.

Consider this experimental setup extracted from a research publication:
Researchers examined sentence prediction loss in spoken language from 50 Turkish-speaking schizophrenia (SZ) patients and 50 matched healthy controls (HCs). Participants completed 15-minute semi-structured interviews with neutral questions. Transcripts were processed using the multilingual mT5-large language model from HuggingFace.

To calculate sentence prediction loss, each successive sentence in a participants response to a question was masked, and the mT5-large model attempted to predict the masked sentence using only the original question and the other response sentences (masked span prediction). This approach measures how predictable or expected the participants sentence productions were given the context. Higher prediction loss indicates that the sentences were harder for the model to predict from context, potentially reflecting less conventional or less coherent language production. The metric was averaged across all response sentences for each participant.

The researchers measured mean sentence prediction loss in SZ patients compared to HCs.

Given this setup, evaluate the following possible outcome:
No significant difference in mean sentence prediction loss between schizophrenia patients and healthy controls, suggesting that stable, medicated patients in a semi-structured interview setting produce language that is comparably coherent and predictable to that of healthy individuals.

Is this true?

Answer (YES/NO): NO